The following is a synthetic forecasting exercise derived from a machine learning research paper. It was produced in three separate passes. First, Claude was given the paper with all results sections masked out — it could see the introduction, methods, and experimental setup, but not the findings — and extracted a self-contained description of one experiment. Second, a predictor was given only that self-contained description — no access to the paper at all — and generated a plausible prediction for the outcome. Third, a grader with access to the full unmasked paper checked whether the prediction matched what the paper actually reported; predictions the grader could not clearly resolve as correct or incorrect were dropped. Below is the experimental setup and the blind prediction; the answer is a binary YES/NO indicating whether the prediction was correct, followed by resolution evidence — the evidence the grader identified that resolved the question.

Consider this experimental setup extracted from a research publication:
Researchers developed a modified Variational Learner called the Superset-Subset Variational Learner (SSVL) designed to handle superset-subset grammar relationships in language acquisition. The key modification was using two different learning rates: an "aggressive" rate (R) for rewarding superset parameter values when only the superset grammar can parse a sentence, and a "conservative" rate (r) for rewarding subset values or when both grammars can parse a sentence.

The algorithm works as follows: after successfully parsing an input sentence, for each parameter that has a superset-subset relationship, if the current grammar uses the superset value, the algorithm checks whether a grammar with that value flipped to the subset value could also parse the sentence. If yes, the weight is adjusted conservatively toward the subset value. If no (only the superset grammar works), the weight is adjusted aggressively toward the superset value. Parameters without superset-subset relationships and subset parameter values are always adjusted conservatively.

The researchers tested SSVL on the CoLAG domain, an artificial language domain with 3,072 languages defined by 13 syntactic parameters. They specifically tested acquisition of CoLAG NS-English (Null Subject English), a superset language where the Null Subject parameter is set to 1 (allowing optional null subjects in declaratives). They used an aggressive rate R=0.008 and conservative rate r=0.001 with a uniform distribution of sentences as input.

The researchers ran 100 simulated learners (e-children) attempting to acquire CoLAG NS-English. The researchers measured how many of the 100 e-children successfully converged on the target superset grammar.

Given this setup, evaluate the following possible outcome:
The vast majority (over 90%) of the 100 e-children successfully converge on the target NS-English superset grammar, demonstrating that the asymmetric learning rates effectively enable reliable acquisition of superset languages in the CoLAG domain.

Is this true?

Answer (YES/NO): YES